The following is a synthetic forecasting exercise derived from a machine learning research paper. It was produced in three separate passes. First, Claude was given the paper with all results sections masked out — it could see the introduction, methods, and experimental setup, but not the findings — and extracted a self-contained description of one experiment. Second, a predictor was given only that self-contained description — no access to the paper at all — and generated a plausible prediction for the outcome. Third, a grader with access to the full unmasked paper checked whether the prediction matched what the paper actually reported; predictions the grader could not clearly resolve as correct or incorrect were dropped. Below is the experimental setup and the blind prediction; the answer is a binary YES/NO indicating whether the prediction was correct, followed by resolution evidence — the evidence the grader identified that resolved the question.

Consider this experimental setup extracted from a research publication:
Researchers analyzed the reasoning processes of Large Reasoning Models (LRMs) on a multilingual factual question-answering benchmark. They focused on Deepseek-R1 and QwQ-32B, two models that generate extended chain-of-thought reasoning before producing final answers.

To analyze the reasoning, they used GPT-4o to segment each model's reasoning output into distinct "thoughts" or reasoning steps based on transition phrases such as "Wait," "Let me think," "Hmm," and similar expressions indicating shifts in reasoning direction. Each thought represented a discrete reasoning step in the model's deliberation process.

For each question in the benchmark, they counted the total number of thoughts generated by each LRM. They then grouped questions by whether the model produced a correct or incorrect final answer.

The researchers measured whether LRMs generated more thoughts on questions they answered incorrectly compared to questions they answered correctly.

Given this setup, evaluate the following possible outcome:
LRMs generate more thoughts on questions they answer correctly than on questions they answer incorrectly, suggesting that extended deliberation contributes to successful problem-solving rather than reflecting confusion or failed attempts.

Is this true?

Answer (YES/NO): NO